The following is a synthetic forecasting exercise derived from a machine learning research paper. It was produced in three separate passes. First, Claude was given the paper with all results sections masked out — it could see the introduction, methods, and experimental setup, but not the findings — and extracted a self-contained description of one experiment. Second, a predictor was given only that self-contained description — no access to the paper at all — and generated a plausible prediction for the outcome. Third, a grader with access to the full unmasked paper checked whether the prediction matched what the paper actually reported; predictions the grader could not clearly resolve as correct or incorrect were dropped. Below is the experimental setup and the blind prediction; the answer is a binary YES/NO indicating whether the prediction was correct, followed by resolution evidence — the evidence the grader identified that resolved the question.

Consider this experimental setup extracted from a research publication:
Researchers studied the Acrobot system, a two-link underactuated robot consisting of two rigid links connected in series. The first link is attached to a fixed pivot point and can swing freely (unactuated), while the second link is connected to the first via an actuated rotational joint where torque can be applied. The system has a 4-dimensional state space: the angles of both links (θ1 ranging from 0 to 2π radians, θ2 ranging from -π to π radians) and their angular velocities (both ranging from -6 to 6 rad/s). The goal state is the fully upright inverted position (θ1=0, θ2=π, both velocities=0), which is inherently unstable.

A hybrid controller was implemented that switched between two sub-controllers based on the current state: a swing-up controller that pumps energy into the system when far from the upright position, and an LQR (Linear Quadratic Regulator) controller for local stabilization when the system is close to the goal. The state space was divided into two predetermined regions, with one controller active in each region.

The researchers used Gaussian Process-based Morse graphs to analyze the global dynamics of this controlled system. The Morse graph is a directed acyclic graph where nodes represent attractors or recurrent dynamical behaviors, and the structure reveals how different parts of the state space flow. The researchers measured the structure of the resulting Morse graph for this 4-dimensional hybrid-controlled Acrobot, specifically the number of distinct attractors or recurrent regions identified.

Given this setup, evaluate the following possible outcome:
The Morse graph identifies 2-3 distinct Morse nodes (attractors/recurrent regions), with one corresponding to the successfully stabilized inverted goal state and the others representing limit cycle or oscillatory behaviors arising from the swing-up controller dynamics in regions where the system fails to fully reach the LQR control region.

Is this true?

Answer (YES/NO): NO